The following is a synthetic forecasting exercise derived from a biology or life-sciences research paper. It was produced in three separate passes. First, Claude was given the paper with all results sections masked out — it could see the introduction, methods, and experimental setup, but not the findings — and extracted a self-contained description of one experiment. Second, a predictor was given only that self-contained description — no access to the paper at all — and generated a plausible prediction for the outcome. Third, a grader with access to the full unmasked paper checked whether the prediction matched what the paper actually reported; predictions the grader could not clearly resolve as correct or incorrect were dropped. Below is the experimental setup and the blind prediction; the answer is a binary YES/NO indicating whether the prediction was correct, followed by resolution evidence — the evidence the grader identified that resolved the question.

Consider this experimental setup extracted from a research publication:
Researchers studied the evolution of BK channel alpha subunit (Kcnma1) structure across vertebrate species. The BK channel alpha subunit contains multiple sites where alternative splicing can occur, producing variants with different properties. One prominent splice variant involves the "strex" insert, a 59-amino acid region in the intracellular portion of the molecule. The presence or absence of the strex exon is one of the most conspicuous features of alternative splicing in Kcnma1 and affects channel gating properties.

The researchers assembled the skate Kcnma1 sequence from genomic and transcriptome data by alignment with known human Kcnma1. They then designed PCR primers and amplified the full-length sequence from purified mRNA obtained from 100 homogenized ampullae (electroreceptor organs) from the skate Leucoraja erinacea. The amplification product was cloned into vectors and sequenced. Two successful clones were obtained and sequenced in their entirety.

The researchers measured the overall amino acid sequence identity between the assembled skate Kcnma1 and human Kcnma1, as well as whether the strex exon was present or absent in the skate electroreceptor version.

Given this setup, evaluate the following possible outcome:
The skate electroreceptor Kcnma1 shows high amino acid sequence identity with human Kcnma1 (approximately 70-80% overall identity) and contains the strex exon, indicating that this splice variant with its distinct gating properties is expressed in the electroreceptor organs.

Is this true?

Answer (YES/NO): NO